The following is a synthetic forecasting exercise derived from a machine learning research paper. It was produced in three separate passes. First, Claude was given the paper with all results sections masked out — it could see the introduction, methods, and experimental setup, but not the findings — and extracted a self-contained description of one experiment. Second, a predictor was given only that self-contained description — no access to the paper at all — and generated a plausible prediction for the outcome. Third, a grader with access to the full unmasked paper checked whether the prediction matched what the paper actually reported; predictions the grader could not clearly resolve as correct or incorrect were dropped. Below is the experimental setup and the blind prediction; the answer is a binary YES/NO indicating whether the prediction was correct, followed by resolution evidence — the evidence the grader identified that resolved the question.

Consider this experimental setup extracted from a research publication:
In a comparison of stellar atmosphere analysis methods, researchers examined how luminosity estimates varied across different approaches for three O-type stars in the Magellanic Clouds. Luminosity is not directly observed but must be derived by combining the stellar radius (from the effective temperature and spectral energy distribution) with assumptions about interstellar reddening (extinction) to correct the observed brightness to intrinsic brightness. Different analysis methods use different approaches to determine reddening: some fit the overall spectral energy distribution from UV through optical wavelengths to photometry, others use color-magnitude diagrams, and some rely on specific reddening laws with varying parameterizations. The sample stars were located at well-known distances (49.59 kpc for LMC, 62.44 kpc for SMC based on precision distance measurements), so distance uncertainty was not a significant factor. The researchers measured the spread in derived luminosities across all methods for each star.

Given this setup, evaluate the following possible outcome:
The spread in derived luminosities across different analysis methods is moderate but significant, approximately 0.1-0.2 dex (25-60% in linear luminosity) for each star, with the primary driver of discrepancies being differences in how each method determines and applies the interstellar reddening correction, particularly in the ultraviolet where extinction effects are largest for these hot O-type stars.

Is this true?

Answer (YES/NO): YES